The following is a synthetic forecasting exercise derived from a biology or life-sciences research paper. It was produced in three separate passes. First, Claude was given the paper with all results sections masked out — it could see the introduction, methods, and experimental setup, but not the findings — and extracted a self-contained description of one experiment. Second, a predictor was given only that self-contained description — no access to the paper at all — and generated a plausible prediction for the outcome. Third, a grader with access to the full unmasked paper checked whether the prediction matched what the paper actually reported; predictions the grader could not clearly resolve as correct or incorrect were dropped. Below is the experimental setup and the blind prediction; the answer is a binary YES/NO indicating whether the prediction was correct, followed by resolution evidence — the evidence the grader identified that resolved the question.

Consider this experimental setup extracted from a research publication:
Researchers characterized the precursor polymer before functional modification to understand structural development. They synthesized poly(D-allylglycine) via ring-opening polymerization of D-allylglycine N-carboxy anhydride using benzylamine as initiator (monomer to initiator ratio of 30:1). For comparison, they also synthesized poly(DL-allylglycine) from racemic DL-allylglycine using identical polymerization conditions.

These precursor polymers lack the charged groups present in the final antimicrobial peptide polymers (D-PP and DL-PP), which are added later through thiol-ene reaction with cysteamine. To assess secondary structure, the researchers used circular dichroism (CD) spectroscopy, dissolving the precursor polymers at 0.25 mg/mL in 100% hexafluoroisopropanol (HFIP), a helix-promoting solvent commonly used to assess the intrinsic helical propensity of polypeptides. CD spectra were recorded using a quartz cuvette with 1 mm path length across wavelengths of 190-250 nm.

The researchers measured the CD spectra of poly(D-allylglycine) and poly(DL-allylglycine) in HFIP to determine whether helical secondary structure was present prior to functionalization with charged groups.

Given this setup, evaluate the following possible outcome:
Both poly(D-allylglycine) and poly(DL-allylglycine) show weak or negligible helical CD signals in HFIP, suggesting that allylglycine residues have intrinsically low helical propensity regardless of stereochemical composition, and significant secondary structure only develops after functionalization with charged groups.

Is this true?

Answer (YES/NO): NO